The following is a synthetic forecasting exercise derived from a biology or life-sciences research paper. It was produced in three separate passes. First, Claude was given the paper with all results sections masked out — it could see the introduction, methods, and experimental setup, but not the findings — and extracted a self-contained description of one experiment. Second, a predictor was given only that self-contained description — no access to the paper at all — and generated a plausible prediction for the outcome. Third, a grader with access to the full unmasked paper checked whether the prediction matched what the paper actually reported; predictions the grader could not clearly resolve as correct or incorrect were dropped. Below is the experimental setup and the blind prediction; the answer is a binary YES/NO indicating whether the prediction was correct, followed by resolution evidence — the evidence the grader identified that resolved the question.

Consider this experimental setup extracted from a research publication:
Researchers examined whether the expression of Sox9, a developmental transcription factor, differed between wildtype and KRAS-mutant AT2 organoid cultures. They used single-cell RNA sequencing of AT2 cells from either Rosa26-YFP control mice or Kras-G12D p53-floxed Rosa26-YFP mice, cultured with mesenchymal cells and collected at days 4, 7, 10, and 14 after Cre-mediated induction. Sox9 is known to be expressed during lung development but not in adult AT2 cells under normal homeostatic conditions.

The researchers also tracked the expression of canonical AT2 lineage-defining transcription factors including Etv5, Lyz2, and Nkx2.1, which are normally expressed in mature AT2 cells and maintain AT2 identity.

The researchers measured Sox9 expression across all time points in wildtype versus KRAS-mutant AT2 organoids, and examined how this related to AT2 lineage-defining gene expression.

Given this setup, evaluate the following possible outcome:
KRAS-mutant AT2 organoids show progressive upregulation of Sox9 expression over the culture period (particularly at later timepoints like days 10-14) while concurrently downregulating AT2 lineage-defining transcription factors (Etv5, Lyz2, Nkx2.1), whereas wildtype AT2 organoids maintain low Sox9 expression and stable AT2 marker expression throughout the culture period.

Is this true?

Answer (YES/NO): YES